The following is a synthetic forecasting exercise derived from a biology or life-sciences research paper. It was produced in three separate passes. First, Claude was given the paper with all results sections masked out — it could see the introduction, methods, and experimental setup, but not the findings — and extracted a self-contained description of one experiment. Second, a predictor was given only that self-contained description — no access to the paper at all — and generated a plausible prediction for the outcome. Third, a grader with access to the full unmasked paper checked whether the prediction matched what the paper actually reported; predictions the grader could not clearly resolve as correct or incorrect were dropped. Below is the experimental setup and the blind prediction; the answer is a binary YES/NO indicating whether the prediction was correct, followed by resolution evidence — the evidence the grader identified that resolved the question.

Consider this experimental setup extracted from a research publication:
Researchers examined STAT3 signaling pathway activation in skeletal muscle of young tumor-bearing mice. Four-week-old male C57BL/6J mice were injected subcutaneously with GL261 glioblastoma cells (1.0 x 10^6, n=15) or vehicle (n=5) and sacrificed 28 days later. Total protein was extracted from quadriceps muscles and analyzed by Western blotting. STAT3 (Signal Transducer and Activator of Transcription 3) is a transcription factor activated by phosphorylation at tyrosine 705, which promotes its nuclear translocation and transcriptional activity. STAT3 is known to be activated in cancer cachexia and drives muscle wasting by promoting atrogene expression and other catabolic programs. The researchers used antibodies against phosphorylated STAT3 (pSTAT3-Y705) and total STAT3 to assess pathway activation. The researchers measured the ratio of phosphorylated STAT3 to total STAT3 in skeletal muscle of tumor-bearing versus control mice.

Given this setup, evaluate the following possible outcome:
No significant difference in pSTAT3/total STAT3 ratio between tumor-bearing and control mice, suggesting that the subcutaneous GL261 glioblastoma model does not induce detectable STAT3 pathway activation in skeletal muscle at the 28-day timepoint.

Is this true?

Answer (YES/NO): NO